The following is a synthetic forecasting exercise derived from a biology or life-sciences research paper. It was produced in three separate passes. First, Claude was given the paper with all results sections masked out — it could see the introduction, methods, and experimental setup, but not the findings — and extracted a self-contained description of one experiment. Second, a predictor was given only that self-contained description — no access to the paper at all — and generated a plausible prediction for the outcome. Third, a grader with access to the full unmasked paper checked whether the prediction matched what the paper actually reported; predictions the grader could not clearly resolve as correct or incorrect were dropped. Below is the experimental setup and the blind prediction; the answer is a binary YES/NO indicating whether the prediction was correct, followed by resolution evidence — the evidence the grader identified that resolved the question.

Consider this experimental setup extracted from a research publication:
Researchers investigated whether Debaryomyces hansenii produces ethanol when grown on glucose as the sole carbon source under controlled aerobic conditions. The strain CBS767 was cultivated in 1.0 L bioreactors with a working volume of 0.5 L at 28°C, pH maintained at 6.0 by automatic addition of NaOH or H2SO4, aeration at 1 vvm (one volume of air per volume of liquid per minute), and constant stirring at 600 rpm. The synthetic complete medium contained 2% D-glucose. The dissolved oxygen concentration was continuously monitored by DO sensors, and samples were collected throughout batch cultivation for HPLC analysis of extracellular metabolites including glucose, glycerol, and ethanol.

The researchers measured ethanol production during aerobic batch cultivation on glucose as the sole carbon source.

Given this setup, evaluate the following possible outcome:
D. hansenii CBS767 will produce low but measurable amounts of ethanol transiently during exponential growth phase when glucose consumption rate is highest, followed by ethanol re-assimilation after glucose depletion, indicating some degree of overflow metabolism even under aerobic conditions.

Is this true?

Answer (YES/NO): NO